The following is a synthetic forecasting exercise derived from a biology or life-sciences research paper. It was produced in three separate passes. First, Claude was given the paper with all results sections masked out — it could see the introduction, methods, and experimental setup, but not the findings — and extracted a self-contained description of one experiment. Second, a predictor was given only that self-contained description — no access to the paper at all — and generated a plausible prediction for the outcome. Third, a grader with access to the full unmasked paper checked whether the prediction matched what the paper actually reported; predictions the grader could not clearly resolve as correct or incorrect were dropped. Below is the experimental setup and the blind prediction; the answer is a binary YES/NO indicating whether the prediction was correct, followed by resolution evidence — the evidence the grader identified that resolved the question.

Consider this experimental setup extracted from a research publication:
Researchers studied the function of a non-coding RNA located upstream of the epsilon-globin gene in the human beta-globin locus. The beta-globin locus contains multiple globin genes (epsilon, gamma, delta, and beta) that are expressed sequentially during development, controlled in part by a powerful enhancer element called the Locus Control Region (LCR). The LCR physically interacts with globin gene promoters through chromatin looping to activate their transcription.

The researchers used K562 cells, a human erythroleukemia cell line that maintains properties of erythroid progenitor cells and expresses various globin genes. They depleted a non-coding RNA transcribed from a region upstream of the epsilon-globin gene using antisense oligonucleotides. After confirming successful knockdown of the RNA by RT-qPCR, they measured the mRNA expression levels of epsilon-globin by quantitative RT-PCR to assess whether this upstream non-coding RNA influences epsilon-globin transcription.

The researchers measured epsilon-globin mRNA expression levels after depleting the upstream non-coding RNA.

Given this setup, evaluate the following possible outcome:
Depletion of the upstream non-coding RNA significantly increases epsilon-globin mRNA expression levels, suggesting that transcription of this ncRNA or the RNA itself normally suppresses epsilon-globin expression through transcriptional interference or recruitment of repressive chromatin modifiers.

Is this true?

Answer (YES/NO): YES